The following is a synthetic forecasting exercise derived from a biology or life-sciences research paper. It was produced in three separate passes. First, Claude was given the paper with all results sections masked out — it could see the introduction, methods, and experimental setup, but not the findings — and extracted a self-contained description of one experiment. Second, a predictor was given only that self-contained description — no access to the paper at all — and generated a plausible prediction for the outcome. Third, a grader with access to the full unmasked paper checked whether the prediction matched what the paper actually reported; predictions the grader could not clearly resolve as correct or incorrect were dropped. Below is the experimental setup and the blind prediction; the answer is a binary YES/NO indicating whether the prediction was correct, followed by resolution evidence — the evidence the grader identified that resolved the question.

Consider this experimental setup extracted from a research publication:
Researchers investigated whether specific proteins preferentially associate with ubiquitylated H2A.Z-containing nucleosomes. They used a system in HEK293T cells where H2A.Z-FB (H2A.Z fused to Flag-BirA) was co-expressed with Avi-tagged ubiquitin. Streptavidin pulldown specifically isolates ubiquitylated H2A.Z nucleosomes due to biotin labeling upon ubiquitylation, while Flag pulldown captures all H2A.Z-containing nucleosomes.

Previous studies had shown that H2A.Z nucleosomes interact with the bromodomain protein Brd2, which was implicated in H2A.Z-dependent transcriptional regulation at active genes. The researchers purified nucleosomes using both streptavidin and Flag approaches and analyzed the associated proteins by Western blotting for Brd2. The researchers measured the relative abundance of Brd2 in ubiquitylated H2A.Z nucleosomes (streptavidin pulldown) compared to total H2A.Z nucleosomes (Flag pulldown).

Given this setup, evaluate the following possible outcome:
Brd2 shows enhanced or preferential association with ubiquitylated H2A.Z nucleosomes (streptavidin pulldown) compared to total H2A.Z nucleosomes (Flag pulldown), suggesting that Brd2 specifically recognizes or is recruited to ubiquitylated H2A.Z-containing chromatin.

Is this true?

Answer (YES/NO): NO